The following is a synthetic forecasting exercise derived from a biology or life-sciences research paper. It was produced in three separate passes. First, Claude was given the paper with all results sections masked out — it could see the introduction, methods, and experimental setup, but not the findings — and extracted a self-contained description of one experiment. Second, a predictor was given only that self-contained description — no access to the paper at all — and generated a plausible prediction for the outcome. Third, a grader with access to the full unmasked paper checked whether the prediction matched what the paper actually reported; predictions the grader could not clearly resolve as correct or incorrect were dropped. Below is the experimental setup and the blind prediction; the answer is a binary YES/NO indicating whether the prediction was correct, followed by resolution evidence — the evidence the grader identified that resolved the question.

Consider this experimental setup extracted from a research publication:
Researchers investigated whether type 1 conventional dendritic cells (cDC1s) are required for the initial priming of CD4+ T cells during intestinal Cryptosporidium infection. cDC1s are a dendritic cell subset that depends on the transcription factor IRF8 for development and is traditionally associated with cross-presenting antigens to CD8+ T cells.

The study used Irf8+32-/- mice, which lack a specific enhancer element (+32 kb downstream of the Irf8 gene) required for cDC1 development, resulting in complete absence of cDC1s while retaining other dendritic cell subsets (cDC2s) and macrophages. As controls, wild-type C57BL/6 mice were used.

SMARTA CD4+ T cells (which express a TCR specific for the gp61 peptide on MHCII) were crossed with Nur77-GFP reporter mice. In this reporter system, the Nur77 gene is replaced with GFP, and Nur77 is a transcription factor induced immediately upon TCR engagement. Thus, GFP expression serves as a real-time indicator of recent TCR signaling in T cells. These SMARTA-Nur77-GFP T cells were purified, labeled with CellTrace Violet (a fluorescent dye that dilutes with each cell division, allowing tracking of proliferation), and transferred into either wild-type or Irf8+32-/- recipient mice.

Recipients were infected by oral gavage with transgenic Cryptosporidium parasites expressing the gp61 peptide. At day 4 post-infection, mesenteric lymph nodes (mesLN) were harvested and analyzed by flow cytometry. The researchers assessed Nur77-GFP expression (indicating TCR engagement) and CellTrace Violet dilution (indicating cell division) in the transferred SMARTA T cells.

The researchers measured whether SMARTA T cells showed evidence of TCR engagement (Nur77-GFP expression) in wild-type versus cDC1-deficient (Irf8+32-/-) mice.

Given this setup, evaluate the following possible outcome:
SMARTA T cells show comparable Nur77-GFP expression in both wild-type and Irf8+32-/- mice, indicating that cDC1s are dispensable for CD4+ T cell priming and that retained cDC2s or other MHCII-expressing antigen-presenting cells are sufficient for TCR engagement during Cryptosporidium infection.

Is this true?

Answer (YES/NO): YES